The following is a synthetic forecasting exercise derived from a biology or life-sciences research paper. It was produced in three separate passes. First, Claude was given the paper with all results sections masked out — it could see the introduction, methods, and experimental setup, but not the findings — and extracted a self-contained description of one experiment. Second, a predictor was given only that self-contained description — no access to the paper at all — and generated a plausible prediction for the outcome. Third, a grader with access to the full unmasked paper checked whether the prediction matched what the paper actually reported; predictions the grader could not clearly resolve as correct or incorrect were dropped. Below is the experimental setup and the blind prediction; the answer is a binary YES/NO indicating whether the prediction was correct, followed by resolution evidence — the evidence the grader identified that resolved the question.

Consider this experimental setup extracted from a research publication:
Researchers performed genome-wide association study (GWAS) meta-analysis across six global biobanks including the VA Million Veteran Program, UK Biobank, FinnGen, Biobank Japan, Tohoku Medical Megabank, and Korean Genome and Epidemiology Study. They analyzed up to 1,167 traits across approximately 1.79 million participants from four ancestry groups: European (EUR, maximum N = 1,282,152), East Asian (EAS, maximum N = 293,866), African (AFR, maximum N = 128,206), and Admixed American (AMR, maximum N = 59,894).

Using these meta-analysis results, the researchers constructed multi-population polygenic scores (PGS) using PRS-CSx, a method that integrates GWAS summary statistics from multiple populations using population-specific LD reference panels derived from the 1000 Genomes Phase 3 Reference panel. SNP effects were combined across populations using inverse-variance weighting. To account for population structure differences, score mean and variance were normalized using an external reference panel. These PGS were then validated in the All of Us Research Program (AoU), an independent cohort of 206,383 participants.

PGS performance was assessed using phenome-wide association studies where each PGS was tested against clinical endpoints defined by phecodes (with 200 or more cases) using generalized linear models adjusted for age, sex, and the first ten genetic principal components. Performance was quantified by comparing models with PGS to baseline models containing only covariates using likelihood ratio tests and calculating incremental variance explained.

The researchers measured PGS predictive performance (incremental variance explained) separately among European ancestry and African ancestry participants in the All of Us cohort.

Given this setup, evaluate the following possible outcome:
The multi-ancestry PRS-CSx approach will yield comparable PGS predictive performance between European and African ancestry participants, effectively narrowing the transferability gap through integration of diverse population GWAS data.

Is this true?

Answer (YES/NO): NO